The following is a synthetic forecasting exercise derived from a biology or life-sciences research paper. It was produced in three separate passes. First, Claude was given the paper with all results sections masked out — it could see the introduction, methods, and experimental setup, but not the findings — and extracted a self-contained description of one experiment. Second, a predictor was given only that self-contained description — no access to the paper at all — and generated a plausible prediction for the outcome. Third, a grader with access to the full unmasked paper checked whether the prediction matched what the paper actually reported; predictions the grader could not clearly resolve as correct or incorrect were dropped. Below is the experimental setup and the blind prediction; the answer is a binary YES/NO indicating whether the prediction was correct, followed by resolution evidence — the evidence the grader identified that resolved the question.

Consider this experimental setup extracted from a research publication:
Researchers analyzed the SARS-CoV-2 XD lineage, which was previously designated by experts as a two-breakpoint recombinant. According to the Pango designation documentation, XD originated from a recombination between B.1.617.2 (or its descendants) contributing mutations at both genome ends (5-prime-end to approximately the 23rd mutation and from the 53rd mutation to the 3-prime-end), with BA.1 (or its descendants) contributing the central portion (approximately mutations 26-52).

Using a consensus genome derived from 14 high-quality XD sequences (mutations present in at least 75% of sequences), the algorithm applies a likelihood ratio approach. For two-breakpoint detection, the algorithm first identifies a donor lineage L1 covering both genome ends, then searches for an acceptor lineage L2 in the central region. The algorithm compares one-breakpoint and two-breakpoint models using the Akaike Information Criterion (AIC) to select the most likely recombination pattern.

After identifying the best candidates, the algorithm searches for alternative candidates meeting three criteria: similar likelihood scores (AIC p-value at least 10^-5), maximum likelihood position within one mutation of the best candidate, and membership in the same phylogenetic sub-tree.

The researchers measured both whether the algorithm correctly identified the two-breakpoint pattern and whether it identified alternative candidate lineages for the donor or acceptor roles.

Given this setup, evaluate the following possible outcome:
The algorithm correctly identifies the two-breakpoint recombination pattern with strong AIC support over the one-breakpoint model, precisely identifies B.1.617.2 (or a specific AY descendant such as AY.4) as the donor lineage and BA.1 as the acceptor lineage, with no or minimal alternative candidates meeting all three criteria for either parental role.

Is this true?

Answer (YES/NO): YES